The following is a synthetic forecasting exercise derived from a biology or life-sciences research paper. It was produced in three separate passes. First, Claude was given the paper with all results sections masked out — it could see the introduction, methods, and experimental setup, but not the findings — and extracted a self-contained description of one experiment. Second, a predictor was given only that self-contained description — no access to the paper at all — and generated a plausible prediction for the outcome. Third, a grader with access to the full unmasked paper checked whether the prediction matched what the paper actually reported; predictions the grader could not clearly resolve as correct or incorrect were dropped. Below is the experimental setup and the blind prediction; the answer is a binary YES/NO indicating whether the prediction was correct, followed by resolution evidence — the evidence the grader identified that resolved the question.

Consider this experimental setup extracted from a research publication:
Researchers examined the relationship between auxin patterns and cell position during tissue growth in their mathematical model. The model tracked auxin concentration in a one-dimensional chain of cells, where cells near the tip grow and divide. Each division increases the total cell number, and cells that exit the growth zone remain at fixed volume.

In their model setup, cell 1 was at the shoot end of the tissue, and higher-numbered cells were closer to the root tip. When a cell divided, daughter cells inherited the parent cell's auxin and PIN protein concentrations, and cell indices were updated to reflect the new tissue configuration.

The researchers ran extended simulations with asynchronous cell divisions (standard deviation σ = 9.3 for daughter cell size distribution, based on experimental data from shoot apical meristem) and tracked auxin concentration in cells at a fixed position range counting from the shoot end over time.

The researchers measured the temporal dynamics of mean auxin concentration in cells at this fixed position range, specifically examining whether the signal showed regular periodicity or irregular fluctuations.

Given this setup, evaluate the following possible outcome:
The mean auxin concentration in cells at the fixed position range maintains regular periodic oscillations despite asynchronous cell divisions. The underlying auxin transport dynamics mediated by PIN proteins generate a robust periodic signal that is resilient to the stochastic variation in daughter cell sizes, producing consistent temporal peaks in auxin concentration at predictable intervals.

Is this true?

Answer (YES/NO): NO